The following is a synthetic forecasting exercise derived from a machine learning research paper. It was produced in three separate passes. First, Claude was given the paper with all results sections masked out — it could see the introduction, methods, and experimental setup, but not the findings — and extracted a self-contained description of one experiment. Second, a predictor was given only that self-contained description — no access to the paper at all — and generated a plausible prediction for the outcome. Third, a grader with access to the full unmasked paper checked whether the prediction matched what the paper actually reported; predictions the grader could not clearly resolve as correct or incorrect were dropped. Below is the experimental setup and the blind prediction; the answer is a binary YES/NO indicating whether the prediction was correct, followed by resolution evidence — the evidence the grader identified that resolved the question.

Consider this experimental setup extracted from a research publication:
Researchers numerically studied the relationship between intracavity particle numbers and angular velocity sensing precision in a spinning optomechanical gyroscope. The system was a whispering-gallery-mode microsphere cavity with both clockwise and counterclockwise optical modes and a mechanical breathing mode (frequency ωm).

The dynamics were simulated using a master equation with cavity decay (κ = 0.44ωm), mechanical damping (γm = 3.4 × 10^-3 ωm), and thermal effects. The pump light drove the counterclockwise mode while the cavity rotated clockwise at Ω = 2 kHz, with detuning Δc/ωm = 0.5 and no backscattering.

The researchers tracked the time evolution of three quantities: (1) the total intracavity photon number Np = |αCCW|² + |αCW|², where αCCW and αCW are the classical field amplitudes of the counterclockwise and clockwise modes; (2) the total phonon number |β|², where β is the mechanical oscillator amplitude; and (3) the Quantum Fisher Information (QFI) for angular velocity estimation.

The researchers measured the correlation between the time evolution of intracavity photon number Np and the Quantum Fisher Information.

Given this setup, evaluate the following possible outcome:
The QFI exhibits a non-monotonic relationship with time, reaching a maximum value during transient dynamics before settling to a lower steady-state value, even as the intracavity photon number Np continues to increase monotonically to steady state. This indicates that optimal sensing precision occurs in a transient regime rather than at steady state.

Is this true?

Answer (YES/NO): NO